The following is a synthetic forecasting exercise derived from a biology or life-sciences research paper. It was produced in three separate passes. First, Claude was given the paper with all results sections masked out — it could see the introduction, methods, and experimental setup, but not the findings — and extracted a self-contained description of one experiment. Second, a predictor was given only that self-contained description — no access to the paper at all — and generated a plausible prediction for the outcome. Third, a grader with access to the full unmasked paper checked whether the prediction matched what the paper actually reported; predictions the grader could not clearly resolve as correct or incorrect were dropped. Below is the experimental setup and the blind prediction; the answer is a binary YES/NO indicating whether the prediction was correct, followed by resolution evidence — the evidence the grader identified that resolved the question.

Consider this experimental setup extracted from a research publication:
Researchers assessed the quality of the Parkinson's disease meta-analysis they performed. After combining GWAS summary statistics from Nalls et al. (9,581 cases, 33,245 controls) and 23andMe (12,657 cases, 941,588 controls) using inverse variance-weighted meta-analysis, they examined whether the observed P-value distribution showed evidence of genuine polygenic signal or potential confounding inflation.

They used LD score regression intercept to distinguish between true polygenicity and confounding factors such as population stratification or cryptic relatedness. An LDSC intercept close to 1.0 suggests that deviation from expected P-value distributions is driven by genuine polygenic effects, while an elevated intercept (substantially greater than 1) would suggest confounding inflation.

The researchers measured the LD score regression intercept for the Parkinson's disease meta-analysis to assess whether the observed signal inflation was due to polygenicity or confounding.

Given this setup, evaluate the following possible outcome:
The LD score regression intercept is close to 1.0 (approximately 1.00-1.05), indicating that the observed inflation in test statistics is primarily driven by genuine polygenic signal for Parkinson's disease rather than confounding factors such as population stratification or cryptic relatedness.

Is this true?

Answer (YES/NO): YES